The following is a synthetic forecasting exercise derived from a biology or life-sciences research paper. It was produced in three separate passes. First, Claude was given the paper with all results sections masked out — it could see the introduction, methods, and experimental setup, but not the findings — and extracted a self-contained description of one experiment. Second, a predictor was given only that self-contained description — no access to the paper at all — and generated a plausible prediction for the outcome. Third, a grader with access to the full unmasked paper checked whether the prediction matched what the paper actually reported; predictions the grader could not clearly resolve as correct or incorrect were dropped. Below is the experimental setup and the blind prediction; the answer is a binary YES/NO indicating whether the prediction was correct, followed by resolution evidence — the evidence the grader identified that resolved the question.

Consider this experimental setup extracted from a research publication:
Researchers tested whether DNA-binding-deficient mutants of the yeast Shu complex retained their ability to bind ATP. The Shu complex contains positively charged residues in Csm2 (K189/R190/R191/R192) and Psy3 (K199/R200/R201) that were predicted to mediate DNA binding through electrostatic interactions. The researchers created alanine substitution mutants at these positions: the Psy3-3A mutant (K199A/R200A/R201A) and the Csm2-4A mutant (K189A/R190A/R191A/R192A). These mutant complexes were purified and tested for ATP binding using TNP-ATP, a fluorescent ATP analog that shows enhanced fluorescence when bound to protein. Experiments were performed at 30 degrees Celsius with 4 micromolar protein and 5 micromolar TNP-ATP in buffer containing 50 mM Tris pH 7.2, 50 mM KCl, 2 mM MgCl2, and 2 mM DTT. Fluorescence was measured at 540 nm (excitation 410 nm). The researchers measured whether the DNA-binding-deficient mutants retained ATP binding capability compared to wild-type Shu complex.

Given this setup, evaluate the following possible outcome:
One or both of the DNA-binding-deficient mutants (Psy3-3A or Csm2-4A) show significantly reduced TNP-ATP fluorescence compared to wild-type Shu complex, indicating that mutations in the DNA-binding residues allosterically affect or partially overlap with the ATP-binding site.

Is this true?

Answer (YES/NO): NO